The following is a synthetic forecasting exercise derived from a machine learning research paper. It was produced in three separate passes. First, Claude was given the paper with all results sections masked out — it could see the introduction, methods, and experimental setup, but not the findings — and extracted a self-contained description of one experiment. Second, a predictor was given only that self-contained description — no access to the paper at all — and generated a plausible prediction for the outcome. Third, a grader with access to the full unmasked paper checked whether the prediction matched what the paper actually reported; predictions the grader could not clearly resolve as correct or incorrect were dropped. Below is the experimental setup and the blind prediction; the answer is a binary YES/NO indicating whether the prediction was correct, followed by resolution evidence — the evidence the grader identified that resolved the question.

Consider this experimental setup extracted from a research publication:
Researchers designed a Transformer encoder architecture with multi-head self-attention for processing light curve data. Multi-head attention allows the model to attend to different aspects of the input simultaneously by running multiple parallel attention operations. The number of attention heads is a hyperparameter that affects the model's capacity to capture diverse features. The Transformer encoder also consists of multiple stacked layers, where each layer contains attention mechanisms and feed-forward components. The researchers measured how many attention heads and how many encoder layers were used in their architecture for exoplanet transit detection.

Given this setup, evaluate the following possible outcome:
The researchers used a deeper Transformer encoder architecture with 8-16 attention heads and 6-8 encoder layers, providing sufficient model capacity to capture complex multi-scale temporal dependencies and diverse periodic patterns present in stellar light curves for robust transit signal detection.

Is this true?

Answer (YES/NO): NO